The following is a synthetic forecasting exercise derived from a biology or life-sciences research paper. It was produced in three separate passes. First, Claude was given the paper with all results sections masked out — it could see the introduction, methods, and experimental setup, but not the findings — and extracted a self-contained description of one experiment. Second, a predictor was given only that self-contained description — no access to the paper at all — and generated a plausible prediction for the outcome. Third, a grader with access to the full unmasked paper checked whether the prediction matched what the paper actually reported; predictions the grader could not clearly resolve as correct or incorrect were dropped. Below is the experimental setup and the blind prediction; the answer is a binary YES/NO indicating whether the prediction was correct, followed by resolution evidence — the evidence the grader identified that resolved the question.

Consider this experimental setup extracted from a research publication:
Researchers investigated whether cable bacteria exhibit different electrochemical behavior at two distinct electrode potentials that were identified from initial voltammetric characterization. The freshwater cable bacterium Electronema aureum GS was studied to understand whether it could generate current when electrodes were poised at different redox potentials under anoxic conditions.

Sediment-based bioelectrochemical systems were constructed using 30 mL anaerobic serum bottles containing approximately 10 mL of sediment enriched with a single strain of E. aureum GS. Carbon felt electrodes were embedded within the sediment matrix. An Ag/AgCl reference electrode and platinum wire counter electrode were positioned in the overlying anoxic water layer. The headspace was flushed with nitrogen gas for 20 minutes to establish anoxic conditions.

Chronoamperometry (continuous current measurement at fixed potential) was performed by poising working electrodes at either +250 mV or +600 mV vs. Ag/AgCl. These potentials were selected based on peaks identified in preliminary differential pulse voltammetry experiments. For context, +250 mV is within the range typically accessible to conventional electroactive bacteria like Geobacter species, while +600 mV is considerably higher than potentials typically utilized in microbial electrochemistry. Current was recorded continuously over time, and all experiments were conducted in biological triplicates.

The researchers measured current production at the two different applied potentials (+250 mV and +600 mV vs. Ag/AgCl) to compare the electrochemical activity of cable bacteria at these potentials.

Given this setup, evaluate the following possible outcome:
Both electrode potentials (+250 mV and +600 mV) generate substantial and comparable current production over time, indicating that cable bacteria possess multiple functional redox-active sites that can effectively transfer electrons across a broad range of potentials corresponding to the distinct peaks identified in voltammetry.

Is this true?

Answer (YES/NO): NO